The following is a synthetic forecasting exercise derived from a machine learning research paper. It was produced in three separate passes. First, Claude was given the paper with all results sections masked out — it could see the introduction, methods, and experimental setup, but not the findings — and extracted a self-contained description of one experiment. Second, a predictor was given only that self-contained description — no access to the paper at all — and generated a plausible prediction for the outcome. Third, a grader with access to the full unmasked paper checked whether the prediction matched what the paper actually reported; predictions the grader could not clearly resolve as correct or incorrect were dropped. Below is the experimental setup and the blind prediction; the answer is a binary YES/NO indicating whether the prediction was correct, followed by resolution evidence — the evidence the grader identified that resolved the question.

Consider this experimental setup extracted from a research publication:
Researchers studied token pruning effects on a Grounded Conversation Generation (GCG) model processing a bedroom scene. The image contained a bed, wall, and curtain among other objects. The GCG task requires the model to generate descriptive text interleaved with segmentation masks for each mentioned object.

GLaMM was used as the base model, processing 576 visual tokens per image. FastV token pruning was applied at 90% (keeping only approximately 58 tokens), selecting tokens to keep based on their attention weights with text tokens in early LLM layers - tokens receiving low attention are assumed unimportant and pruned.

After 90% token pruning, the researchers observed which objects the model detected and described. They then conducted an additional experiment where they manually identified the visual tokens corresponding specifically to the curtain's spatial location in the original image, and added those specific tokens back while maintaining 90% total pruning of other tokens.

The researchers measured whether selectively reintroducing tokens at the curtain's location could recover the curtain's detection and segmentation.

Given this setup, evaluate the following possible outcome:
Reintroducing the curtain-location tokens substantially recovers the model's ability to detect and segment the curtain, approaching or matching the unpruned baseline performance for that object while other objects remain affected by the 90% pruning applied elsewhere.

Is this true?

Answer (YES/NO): YES